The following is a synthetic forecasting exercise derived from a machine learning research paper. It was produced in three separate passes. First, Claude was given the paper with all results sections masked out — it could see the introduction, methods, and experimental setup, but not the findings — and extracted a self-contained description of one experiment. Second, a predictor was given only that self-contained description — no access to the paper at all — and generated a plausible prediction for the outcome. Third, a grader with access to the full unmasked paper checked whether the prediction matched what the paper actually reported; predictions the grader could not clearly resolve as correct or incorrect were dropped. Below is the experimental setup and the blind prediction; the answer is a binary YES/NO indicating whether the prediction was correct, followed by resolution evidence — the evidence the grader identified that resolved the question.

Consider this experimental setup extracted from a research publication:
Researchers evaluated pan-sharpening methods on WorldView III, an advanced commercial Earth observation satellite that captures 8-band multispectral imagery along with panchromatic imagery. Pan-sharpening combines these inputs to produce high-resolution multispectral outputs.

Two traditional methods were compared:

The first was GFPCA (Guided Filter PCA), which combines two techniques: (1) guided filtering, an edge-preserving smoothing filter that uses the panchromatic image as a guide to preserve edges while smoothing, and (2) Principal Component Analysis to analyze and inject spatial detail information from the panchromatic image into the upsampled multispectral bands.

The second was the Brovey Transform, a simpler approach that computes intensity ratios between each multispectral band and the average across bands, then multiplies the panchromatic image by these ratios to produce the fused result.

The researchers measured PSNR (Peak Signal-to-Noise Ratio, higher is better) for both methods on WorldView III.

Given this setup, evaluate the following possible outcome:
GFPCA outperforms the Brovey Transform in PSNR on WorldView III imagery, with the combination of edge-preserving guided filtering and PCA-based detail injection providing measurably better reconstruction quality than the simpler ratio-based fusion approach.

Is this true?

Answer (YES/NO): NO